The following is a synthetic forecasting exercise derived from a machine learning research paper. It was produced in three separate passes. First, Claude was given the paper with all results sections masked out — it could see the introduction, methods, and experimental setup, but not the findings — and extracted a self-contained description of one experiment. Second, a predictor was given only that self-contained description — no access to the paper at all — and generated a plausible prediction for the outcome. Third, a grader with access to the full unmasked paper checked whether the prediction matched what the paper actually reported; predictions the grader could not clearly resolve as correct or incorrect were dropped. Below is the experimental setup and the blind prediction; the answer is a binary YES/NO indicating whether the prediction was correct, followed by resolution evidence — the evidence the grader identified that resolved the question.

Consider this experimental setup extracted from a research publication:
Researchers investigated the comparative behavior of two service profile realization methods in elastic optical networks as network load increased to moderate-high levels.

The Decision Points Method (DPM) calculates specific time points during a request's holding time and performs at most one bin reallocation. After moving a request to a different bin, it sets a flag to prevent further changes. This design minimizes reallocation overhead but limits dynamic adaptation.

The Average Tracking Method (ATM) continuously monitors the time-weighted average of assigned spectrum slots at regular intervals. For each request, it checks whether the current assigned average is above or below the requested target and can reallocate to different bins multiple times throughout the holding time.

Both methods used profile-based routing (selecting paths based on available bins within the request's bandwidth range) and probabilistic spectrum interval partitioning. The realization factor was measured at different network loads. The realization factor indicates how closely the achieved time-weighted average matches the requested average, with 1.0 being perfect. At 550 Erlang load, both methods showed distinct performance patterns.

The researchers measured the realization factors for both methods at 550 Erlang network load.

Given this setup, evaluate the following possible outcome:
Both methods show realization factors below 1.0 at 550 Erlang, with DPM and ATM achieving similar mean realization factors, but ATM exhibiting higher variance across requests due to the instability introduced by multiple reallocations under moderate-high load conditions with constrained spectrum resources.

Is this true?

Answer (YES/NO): NO